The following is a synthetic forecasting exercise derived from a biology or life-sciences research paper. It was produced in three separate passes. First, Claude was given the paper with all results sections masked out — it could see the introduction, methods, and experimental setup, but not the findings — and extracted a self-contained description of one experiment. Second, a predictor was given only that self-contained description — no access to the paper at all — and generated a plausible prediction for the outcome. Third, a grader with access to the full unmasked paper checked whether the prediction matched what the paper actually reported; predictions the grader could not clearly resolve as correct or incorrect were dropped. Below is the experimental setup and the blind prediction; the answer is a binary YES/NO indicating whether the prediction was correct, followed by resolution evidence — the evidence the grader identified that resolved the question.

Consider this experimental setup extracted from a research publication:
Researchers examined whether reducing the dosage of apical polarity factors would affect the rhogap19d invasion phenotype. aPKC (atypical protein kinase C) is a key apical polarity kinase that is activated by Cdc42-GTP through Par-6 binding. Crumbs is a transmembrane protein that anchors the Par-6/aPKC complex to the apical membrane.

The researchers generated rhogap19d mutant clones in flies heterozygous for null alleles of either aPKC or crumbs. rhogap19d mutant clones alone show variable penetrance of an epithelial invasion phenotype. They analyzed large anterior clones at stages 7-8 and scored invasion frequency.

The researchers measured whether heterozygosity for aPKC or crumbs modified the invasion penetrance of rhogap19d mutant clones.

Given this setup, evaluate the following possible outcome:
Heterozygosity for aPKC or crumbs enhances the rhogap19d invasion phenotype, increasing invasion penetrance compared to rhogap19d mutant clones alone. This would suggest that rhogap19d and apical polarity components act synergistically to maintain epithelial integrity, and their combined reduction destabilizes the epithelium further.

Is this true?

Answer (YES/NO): NO